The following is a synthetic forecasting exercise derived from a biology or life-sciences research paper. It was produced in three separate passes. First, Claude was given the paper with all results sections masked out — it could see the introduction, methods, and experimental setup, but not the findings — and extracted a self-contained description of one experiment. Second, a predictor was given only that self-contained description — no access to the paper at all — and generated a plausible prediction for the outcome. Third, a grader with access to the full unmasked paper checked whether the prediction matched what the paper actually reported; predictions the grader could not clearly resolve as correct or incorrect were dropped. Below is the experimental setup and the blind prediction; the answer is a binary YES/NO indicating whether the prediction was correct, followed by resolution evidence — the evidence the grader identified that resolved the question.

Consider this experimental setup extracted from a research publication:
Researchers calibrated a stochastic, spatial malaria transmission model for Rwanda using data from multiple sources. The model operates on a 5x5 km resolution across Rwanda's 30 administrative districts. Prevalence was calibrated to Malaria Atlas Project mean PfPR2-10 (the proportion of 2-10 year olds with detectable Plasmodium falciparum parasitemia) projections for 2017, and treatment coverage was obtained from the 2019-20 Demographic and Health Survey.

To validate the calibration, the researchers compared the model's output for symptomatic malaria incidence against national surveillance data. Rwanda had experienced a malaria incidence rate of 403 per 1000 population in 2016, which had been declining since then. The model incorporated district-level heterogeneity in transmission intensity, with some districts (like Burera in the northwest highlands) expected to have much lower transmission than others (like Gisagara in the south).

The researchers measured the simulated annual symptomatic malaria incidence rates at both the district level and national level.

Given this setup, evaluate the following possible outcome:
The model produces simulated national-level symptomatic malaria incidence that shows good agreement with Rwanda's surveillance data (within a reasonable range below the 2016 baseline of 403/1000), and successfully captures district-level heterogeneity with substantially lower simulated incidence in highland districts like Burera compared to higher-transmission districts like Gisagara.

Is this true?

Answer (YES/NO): YES